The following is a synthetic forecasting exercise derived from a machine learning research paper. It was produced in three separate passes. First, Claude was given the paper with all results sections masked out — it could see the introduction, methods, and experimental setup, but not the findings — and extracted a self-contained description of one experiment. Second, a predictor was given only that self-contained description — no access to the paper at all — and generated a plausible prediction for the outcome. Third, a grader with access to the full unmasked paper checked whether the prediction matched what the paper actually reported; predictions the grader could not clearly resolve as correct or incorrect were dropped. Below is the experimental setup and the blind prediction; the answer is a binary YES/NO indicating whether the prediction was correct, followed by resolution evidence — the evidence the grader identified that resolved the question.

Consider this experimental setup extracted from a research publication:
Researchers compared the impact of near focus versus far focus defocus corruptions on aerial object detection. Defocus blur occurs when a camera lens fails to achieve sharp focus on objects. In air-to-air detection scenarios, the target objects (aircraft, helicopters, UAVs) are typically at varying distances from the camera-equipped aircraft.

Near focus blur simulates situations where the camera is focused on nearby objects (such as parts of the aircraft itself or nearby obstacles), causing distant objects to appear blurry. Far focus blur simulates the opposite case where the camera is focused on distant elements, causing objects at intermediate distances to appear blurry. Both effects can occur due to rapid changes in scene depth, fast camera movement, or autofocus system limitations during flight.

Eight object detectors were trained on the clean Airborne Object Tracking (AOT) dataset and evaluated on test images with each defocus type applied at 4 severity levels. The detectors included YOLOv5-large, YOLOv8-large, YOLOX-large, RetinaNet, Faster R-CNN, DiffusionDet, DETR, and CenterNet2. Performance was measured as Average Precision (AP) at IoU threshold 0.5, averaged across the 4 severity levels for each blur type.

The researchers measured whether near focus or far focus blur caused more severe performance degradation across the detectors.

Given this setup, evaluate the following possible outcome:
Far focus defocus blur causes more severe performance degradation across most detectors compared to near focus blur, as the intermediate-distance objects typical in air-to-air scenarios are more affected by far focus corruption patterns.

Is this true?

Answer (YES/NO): NO